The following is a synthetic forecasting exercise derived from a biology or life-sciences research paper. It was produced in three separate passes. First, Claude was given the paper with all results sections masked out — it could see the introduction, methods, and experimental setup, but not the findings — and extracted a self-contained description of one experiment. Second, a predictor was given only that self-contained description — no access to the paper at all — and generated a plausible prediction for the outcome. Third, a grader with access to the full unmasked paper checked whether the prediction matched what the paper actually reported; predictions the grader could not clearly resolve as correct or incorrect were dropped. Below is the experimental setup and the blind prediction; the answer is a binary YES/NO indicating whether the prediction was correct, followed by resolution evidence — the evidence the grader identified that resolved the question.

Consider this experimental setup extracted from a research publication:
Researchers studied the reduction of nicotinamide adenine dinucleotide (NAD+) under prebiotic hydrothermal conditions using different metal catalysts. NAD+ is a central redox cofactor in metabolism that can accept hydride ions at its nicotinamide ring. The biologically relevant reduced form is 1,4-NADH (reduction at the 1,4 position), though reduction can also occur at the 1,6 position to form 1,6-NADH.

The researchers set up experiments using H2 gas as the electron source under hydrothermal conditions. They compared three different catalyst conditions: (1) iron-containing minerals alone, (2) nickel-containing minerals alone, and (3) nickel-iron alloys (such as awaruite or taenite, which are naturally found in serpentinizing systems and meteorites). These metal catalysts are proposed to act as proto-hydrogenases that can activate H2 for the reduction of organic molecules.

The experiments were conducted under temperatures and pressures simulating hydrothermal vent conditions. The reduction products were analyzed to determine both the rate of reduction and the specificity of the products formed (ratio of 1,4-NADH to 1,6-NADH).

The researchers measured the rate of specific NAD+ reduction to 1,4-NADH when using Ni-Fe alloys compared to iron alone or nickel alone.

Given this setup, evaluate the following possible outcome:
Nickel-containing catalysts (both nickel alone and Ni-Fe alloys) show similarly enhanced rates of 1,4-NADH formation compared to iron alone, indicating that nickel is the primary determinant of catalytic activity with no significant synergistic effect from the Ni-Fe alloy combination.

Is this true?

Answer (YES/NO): NO